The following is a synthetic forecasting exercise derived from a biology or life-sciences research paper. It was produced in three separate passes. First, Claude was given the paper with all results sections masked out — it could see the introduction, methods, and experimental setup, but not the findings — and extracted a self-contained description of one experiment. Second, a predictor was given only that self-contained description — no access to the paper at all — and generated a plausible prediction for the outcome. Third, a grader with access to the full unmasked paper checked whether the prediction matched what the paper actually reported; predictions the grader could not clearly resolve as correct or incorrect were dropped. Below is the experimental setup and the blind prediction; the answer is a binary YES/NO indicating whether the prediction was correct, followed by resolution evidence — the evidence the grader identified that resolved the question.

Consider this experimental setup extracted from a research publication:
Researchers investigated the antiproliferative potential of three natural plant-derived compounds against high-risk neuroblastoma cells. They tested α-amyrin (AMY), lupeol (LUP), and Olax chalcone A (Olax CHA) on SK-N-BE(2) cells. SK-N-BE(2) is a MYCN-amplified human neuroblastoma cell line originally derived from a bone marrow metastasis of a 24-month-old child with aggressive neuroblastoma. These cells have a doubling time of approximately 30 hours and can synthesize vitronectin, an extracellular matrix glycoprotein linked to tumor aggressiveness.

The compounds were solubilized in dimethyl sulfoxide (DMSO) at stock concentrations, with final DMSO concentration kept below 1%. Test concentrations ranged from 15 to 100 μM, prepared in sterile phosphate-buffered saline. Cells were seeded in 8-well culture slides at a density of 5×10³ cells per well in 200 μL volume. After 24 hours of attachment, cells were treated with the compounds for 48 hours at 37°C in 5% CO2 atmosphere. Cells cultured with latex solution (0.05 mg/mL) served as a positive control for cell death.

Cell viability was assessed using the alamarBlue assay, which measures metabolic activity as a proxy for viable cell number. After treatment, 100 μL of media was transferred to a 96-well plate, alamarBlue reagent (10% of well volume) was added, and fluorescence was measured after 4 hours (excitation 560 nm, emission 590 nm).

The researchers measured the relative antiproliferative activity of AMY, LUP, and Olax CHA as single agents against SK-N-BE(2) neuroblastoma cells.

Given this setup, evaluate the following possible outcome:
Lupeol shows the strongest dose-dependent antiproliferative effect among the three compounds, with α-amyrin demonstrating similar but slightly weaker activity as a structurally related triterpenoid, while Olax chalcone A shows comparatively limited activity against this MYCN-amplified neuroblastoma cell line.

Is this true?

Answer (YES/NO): NO